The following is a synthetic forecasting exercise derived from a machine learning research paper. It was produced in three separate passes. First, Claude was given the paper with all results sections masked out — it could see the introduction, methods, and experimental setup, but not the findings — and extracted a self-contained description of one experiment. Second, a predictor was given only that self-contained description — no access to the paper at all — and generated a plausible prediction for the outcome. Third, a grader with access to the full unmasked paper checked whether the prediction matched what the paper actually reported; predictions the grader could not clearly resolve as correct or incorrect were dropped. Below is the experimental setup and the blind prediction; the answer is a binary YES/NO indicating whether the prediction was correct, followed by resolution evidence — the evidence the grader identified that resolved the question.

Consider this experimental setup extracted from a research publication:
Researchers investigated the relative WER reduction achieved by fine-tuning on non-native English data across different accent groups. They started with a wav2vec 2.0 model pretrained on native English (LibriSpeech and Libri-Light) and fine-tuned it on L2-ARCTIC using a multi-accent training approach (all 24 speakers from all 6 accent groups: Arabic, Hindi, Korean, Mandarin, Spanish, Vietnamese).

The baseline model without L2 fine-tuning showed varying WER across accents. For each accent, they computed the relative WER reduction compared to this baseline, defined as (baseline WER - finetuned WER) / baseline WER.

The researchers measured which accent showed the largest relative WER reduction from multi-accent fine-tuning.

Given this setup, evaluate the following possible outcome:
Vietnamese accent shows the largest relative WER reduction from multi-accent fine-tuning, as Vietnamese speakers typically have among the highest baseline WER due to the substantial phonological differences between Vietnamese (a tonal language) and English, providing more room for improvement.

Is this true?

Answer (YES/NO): YES